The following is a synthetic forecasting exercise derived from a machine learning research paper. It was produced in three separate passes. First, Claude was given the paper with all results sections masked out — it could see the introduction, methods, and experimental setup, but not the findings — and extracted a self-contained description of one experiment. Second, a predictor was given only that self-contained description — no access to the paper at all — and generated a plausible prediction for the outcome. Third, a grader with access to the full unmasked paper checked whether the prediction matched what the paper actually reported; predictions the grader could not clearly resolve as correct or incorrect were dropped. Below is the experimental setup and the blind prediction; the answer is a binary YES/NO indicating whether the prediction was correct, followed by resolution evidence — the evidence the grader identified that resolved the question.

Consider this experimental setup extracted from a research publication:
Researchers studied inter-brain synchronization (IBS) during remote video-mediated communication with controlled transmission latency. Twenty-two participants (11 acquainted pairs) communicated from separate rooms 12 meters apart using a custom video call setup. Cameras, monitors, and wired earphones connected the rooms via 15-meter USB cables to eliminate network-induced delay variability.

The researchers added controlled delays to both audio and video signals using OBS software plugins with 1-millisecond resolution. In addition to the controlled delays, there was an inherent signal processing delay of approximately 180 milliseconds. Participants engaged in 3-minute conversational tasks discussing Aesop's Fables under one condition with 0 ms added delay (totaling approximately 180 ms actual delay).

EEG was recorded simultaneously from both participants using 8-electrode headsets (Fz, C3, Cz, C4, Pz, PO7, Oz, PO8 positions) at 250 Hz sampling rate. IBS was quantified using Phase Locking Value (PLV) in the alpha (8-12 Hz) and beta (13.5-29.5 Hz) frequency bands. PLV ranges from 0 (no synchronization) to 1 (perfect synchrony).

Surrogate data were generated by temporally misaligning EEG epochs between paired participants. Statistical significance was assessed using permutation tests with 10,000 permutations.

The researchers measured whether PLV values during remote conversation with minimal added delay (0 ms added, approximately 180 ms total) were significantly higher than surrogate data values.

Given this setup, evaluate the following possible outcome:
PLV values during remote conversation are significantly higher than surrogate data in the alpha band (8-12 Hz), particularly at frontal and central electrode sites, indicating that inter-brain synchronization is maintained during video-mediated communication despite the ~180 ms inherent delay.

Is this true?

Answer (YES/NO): NO